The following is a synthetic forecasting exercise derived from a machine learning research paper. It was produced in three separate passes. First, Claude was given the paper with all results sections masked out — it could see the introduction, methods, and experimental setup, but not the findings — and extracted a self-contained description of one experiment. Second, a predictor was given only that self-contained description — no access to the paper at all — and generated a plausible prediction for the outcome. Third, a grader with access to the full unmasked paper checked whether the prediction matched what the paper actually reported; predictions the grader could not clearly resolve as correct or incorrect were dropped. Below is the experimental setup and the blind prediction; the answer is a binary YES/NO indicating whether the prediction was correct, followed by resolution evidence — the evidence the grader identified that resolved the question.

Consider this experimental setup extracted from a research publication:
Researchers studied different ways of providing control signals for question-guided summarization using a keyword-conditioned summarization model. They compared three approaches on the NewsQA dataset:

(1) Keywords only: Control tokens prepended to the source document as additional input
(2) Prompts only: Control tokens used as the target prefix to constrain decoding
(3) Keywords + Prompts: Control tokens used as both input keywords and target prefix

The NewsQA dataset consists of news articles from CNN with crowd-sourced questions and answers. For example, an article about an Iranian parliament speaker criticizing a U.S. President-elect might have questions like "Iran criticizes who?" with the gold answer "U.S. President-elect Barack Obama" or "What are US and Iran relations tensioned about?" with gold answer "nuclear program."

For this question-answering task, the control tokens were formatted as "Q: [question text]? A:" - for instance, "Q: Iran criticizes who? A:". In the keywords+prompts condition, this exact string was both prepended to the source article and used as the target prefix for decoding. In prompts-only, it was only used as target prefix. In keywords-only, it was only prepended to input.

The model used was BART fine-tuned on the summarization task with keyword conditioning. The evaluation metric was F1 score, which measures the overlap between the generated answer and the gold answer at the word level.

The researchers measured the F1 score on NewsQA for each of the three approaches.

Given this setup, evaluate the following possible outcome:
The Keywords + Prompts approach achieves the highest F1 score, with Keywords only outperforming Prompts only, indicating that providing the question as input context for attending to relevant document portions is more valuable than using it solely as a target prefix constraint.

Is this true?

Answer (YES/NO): NO